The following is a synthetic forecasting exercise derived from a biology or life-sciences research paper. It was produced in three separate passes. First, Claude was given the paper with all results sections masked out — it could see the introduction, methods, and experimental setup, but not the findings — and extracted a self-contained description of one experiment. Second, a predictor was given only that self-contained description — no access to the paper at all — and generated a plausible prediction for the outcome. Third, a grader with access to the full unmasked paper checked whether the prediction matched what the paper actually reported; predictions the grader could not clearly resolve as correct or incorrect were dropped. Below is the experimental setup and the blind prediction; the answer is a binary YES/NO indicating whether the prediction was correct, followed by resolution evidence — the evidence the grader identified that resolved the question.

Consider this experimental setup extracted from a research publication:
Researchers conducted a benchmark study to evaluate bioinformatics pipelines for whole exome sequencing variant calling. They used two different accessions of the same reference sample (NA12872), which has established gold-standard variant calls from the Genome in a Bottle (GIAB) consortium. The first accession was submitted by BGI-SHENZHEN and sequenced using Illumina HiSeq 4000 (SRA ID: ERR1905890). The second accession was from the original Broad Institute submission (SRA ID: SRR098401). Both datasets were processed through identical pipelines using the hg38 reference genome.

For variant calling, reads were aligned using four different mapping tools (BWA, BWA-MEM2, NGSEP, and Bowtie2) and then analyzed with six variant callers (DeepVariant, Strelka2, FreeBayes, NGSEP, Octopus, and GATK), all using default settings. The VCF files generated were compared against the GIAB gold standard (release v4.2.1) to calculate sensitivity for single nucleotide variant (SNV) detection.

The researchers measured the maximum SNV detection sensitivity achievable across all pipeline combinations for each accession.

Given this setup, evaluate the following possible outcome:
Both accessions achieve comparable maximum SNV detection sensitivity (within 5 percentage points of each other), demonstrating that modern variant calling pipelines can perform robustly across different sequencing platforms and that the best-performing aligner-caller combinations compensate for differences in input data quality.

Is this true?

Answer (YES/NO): NO